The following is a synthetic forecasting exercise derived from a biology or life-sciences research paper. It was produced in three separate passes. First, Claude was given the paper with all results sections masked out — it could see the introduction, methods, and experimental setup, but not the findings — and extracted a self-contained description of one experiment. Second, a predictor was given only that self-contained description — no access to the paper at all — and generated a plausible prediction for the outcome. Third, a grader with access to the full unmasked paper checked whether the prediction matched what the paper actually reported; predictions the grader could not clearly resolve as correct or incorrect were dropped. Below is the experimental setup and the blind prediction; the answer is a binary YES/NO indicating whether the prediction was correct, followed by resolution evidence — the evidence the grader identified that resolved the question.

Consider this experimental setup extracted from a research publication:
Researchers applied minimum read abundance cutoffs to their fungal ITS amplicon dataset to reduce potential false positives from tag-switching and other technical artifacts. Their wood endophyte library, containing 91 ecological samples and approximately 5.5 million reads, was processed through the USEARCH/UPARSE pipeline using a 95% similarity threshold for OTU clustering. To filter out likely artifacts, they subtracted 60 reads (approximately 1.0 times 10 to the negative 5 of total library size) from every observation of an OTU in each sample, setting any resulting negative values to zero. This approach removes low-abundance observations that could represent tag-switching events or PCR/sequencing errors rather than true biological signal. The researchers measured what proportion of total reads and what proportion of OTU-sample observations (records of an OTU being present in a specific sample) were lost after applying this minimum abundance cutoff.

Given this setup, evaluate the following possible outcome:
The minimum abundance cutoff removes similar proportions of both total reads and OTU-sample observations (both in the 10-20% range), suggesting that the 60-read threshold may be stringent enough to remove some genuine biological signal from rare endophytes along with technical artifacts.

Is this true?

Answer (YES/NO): NO